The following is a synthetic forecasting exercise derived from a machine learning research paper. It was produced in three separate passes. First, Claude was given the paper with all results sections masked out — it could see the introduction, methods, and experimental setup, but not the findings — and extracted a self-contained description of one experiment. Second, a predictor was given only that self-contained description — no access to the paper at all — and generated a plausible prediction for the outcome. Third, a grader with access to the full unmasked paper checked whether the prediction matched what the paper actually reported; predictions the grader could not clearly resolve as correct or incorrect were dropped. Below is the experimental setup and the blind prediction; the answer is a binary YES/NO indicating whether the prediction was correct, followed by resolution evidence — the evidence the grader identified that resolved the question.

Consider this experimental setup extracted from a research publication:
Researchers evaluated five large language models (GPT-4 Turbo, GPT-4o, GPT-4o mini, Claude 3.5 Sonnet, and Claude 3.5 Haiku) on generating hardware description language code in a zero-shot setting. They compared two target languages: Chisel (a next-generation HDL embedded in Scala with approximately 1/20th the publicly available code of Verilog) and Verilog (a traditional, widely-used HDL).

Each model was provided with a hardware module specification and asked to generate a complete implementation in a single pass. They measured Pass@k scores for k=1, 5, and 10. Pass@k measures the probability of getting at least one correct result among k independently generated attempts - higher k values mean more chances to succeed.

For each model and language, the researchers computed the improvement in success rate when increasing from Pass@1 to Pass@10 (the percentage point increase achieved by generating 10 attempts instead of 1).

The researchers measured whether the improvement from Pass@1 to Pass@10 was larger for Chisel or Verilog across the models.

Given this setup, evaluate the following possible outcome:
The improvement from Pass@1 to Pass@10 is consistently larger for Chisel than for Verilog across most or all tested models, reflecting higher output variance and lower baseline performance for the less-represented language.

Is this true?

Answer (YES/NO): YES